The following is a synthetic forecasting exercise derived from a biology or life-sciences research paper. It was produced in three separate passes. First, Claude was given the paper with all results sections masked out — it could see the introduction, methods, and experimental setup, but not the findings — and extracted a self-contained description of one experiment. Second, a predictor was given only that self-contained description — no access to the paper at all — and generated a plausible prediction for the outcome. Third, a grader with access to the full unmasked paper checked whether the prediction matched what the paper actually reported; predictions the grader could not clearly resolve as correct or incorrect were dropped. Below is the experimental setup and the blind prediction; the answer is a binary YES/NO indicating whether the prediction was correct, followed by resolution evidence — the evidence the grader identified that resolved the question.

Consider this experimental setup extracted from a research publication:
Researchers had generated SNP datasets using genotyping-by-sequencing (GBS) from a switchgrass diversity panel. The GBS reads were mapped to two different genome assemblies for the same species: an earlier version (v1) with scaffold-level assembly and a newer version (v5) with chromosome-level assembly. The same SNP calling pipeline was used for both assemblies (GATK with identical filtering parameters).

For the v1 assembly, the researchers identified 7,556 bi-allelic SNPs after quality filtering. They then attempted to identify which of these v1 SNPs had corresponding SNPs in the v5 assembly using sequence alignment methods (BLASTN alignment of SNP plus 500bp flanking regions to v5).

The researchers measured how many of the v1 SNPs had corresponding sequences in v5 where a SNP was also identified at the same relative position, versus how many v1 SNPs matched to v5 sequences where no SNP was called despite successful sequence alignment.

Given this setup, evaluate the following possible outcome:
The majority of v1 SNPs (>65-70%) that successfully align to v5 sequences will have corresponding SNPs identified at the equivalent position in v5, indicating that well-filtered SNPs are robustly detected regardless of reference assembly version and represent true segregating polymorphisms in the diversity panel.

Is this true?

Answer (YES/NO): YES